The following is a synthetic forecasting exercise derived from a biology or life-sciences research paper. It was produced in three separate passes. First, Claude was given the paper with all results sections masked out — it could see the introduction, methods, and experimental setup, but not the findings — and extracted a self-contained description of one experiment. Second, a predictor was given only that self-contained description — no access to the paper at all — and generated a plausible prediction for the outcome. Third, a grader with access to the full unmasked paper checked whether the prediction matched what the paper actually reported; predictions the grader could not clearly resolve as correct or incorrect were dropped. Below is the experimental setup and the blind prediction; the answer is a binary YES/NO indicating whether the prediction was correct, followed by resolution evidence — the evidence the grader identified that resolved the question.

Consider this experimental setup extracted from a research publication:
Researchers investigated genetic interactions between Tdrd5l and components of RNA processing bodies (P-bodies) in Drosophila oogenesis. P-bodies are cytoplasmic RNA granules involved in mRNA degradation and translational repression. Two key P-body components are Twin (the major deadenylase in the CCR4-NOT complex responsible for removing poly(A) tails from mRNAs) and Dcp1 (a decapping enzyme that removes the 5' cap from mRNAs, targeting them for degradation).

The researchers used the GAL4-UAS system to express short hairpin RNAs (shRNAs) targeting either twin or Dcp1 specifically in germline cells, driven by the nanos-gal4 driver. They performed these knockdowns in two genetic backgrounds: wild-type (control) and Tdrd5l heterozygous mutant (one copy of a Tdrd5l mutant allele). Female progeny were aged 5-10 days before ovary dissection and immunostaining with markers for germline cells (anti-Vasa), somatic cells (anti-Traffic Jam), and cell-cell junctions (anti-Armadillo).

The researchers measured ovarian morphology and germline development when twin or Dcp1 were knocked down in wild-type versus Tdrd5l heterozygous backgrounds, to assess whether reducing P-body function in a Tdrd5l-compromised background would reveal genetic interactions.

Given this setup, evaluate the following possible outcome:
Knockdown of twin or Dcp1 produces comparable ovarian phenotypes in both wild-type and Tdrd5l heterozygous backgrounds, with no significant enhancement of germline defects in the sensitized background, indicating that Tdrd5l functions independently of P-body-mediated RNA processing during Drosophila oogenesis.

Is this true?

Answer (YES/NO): NO